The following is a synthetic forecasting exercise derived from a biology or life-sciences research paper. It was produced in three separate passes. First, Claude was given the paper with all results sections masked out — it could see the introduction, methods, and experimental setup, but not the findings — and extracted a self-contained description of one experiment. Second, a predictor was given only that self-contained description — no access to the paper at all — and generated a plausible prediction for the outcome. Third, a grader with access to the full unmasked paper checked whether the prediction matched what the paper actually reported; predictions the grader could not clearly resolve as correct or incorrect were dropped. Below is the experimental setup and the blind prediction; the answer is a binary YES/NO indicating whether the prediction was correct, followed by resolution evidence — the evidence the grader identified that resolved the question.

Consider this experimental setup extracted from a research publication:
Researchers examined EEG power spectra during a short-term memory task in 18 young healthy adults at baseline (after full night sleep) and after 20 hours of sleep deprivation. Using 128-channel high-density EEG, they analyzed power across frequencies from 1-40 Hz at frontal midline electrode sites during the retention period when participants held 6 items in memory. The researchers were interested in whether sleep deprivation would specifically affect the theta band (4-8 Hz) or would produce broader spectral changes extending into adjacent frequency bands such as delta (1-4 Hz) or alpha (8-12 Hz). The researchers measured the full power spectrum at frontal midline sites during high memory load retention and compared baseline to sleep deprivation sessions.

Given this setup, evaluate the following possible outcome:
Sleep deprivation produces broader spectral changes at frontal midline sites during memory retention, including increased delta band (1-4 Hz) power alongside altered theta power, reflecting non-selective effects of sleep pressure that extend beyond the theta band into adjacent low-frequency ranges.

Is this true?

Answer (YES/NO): NO